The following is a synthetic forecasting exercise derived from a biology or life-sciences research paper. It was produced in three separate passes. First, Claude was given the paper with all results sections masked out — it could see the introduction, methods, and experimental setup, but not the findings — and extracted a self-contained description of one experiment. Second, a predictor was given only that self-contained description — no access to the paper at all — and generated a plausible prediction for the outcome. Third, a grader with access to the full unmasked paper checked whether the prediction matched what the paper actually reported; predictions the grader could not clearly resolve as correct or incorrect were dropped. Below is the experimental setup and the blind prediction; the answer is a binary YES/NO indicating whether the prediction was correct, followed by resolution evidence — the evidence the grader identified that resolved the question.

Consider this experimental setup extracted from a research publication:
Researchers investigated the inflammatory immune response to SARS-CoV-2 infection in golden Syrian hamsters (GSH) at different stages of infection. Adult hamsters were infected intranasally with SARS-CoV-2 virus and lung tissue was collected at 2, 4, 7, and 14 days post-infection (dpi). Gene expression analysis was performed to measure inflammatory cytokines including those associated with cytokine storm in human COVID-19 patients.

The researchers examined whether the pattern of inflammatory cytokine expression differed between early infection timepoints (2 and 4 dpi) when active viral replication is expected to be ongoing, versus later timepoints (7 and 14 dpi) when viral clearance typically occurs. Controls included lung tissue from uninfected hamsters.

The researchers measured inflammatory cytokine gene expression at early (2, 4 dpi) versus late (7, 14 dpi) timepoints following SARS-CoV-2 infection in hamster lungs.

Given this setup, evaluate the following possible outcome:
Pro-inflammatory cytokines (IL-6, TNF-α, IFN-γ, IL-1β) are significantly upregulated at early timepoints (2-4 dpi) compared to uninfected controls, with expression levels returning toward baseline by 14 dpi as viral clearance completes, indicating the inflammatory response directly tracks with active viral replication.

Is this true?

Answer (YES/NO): NO